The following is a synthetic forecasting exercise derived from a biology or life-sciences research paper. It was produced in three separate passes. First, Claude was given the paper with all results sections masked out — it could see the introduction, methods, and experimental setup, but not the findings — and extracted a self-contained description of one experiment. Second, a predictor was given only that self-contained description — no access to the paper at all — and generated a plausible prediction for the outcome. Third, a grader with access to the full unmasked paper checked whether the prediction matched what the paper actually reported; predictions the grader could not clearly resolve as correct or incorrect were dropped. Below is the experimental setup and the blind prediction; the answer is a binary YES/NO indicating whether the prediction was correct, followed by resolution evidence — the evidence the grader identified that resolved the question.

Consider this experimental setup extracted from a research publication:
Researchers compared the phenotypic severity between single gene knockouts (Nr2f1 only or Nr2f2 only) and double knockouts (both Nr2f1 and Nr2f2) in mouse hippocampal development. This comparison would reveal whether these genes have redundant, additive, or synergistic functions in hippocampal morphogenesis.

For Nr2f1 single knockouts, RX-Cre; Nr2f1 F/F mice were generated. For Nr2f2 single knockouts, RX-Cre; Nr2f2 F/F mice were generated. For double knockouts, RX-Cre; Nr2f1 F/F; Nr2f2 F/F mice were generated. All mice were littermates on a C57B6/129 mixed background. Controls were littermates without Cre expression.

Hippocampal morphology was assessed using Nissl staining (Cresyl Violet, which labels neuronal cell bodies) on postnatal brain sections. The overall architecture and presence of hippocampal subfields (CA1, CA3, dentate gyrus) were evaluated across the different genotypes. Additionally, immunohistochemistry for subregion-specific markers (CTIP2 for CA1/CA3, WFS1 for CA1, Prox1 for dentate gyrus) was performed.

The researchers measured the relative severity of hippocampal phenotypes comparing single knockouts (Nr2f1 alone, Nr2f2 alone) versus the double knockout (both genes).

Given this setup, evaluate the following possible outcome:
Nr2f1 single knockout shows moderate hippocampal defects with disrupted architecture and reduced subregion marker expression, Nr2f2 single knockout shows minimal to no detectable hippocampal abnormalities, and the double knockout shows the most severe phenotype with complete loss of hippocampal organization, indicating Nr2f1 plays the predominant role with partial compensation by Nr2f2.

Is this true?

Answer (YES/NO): NO